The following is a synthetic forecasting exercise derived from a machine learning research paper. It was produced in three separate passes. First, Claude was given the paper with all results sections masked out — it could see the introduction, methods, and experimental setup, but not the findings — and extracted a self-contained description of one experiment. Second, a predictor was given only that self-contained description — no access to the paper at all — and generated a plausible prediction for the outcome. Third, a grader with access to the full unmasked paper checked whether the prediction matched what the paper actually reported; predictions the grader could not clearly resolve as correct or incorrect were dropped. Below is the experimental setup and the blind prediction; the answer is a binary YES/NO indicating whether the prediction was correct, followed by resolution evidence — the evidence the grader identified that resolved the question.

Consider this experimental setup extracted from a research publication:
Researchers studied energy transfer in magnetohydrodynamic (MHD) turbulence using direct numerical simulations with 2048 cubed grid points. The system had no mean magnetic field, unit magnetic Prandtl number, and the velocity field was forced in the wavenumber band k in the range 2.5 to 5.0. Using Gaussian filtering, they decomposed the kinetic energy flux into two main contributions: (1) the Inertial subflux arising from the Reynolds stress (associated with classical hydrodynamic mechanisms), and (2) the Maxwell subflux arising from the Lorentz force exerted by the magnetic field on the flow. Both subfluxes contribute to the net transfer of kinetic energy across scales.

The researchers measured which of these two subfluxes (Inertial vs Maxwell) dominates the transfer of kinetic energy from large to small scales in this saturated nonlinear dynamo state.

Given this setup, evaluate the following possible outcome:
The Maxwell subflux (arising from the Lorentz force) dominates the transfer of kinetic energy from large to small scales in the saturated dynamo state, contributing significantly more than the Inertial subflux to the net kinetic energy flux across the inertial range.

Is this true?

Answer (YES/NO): YES